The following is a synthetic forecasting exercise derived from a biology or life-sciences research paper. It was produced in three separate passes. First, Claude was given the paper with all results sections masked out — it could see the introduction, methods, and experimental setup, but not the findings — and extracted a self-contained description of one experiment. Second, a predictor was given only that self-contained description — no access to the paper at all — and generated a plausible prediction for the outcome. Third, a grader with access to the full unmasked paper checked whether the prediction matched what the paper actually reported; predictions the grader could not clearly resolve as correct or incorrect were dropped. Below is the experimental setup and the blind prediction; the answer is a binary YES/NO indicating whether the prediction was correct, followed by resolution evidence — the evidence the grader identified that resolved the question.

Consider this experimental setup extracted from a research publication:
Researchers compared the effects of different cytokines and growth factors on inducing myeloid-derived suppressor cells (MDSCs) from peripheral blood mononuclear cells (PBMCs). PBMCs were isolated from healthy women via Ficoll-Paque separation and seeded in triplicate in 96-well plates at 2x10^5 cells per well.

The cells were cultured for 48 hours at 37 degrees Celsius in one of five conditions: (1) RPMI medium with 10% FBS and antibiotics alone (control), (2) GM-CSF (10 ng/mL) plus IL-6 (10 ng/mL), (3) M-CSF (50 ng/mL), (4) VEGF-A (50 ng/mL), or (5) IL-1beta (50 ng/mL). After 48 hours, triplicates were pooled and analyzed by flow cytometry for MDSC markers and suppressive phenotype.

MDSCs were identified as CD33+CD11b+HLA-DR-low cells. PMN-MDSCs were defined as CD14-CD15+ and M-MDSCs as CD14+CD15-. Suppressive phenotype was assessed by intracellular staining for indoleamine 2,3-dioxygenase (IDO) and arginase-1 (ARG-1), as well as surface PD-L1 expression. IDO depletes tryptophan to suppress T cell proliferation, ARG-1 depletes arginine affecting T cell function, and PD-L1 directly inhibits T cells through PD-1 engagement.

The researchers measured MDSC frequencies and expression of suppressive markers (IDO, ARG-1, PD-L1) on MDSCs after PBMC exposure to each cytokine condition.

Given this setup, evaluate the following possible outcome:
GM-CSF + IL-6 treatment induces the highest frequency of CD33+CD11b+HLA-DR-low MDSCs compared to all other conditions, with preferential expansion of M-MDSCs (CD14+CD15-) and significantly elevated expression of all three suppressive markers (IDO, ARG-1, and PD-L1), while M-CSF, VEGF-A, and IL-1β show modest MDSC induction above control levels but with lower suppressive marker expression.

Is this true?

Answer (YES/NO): NO